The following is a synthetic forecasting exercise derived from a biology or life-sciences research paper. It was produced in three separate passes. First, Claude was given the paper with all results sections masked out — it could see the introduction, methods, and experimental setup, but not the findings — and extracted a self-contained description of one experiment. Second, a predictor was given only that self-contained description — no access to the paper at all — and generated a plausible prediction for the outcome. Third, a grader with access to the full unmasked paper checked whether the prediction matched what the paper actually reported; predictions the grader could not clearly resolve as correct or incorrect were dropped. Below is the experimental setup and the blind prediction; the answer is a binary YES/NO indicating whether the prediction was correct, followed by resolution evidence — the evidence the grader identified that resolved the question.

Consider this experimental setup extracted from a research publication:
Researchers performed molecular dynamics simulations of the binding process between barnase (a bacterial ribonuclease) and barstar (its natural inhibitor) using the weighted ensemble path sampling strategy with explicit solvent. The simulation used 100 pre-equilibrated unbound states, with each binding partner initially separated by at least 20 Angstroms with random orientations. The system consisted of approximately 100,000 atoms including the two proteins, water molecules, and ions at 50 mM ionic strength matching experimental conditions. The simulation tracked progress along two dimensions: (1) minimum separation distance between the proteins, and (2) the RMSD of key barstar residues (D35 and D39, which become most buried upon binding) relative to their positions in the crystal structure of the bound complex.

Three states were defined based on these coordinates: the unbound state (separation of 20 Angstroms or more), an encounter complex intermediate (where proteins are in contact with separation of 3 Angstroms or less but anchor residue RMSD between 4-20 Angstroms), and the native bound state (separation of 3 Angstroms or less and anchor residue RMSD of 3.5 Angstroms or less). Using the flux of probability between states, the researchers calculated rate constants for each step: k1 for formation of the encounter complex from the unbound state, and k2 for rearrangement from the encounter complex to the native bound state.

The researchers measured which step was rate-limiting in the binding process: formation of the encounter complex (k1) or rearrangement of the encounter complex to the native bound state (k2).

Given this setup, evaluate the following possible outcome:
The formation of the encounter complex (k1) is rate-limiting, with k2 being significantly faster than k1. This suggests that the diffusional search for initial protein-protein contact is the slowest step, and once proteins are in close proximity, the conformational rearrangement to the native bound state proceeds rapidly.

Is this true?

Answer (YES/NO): YES